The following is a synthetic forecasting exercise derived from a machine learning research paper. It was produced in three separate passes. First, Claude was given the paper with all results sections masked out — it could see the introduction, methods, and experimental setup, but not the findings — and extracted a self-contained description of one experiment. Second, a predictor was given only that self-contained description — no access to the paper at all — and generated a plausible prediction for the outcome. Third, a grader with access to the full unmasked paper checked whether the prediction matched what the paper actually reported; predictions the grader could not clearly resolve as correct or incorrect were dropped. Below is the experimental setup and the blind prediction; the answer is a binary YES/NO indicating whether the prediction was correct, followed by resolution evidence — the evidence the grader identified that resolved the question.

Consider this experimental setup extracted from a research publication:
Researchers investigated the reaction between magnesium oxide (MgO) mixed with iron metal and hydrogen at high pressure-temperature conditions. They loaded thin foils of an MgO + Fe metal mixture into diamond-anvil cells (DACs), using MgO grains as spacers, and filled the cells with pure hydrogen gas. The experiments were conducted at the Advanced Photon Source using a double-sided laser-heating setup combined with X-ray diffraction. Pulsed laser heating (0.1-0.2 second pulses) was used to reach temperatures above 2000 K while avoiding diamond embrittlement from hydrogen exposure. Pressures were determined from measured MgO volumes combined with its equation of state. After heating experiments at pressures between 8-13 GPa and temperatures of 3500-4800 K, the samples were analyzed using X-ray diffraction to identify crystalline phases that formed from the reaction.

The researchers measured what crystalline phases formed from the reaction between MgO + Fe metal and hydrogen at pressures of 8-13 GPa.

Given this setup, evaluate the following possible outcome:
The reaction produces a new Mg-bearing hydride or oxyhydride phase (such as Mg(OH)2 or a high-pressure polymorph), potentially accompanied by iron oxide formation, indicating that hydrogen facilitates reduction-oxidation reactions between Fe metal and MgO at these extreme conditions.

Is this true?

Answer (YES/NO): NO